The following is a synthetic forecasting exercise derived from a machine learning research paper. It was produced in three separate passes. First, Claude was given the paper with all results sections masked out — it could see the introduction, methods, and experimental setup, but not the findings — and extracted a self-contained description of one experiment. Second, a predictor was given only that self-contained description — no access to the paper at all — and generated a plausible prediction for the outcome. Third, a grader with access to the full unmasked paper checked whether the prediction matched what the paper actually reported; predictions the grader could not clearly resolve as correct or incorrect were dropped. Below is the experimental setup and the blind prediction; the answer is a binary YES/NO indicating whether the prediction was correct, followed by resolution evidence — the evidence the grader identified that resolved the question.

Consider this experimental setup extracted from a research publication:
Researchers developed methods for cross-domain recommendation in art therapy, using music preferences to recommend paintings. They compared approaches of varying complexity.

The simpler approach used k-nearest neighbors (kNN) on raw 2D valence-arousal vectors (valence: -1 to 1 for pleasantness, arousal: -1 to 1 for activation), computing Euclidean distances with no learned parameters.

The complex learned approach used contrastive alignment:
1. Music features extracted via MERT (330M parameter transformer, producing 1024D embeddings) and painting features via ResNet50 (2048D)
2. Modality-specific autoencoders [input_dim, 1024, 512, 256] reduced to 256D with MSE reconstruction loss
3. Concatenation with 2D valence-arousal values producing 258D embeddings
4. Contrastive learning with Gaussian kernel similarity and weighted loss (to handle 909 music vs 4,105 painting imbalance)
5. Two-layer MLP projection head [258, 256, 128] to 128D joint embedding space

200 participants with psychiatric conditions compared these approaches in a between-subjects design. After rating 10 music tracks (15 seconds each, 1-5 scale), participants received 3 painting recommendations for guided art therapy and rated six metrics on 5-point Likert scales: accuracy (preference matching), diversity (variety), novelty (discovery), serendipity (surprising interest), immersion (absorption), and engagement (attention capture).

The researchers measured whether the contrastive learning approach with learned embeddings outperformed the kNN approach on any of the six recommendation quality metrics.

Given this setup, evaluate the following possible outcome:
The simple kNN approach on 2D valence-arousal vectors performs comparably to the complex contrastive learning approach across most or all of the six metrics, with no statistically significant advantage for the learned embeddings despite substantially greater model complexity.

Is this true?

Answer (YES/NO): YES